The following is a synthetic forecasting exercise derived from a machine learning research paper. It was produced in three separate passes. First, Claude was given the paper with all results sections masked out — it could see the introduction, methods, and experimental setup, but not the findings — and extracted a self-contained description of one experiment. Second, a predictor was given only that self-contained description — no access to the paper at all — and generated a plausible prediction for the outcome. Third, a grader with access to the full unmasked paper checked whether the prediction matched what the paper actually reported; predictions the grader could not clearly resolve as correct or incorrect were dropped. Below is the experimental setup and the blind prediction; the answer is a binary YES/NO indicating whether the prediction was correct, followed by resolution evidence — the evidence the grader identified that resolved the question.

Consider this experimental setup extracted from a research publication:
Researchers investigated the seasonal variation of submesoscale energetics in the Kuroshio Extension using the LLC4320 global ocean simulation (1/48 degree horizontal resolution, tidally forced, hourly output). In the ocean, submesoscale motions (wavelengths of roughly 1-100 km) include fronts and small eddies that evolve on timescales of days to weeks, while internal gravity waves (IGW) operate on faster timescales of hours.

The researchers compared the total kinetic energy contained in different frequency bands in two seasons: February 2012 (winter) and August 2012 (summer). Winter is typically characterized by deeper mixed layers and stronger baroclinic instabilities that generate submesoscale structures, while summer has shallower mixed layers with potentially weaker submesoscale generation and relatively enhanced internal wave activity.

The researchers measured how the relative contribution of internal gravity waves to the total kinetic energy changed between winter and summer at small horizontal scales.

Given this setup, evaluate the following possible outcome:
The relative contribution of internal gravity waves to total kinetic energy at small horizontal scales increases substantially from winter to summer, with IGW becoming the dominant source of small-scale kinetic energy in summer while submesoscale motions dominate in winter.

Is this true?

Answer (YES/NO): YES